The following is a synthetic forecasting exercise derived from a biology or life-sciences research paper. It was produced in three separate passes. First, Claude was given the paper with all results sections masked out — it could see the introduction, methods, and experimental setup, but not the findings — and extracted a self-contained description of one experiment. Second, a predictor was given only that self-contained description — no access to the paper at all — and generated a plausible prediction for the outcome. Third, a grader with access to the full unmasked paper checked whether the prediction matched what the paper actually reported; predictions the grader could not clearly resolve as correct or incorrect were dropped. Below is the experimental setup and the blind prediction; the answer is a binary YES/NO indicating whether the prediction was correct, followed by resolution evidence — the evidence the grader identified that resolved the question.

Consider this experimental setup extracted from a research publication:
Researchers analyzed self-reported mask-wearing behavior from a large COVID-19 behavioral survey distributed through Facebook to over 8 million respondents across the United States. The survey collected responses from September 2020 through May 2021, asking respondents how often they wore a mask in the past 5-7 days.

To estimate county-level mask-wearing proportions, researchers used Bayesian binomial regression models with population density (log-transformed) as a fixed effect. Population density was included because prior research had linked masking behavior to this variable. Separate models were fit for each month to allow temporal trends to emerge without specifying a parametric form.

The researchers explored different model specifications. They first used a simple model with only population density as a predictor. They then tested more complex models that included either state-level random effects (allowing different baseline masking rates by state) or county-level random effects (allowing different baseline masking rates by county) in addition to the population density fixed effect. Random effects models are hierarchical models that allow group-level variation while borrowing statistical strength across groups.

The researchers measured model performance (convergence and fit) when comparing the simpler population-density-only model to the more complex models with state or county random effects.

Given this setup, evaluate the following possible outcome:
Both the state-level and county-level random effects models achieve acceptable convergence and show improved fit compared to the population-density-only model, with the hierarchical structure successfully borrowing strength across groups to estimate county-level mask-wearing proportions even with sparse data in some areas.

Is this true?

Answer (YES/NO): NO